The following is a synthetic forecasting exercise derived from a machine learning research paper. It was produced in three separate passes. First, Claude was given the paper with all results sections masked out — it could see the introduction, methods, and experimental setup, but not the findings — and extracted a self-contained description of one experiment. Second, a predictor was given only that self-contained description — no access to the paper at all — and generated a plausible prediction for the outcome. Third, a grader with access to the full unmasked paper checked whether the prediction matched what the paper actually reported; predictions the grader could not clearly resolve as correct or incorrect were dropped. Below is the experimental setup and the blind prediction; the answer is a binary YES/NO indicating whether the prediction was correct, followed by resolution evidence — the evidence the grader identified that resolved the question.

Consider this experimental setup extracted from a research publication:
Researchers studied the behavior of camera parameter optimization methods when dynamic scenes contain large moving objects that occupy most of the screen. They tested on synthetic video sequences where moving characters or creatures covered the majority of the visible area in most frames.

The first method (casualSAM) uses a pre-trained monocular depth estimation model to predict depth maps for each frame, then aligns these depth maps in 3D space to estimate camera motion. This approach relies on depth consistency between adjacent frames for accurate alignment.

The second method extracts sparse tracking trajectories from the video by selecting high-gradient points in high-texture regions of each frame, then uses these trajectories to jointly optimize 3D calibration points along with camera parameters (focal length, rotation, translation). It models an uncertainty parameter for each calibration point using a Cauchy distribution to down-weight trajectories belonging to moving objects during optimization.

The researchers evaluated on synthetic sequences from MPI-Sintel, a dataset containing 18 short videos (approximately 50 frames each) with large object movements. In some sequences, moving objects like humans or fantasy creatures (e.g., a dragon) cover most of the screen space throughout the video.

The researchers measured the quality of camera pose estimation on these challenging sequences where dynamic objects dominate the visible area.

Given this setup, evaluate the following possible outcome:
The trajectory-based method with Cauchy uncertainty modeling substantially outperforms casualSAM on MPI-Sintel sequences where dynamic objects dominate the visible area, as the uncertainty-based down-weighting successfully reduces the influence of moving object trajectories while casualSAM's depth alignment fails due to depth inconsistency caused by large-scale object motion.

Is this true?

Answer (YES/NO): NO